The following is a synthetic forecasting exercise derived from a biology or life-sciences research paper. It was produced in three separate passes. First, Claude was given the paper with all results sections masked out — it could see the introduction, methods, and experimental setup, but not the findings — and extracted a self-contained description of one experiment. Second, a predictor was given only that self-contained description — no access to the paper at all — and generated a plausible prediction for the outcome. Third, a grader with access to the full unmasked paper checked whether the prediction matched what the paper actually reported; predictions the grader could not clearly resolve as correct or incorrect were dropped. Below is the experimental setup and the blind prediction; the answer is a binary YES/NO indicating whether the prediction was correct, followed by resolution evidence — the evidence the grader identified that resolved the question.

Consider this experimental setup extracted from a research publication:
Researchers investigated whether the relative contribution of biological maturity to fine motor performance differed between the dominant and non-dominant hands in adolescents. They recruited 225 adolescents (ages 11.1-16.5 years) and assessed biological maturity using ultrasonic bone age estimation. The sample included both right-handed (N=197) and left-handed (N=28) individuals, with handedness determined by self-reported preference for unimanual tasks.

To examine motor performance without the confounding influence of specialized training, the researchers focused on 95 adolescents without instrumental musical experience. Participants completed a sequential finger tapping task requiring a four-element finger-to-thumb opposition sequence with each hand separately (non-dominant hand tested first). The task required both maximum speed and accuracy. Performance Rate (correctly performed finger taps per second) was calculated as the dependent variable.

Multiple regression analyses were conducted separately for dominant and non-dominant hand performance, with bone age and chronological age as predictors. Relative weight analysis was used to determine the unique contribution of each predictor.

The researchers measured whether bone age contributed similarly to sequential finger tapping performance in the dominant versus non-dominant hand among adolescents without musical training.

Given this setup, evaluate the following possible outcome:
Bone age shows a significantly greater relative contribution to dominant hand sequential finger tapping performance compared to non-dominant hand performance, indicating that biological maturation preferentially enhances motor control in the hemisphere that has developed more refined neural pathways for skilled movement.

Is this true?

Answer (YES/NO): NO